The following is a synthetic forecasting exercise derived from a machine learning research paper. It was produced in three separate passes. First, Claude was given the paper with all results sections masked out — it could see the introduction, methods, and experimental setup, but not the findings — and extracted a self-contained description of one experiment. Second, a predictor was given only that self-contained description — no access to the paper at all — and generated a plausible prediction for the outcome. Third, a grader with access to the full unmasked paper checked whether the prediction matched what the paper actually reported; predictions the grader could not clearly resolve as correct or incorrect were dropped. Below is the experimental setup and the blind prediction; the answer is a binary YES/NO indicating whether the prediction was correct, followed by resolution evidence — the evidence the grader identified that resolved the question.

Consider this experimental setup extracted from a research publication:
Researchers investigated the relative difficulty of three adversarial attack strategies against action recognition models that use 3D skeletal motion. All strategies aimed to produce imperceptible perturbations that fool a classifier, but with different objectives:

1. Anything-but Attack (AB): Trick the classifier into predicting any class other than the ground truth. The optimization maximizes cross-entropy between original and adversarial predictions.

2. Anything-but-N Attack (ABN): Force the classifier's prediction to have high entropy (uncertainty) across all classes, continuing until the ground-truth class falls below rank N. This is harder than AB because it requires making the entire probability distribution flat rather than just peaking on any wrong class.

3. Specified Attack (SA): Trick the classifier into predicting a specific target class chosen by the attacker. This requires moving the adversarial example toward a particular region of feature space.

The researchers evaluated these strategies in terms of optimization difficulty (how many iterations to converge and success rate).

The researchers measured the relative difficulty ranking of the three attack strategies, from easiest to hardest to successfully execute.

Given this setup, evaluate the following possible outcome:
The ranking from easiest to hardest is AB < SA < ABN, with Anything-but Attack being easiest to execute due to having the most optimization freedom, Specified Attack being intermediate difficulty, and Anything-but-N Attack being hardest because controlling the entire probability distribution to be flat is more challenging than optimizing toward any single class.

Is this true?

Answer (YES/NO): NO